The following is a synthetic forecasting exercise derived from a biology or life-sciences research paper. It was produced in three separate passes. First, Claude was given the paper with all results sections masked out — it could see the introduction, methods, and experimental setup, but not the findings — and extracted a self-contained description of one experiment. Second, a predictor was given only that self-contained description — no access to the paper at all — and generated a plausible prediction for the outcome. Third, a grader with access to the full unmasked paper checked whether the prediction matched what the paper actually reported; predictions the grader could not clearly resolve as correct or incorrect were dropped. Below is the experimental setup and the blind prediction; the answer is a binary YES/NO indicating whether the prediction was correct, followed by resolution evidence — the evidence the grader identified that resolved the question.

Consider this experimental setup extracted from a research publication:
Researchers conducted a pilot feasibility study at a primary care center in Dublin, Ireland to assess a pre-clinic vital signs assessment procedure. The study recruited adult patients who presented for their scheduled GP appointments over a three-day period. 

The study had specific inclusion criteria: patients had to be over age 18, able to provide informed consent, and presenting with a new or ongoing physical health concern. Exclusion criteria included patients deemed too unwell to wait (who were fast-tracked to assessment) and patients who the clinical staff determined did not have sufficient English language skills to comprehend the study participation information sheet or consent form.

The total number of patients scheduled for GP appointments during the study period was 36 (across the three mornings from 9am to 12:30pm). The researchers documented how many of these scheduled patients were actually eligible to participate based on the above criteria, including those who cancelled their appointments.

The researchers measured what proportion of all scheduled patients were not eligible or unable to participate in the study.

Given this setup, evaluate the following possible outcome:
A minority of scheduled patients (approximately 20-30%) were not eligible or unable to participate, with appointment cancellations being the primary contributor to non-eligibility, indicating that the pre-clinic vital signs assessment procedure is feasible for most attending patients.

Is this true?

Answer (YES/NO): NO